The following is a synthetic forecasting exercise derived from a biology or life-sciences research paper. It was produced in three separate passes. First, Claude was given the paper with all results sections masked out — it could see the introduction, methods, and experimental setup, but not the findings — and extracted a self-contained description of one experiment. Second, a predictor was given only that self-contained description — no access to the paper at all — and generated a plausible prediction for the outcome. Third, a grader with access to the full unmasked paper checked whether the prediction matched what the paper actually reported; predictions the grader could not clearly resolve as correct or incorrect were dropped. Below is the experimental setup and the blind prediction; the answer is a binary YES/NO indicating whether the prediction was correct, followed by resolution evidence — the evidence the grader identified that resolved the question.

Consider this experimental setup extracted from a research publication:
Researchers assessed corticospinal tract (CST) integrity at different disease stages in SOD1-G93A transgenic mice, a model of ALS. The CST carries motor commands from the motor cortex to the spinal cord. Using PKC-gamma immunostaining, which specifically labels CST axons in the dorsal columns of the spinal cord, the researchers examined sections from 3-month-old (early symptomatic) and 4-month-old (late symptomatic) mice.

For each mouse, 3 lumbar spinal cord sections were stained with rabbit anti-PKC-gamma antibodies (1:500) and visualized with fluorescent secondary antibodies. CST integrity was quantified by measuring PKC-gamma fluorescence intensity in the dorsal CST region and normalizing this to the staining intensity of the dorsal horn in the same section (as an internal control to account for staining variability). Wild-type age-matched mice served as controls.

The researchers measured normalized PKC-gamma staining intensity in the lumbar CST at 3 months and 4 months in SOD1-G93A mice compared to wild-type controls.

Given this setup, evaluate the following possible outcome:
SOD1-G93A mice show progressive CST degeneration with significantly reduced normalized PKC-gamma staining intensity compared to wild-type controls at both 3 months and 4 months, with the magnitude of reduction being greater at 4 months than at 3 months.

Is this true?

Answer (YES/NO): NO